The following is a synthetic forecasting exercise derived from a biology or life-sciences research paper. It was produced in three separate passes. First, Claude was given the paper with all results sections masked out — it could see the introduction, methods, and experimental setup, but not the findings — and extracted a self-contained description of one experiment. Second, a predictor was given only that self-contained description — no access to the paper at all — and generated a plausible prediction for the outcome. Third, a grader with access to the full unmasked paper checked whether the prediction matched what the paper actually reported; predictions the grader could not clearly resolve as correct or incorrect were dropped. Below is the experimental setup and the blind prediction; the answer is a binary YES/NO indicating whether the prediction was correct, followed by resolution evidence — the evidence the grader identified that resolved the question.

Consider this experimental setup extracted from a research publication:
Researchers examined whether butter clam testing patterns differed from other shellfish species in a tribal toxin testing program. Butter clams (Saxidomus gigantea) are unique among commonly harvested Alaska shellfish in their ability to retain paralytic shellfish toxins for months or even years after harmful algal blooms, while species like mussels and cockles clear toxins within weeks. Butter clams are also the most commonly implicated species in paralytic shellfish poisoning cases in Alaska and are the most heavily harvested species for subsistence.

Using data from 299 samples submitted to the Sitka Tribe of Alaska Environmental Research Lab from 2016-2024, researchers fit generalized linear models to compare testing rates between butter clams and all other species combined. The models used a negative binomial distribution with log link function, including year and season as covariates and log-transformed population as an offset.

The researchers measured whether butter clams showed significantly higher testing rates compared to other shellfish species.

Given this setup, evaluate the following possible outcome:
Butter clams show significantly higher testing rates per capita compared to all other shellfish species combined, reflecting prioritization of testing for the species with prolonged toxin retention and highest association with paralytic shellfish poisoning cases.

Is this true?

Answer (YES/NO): NO